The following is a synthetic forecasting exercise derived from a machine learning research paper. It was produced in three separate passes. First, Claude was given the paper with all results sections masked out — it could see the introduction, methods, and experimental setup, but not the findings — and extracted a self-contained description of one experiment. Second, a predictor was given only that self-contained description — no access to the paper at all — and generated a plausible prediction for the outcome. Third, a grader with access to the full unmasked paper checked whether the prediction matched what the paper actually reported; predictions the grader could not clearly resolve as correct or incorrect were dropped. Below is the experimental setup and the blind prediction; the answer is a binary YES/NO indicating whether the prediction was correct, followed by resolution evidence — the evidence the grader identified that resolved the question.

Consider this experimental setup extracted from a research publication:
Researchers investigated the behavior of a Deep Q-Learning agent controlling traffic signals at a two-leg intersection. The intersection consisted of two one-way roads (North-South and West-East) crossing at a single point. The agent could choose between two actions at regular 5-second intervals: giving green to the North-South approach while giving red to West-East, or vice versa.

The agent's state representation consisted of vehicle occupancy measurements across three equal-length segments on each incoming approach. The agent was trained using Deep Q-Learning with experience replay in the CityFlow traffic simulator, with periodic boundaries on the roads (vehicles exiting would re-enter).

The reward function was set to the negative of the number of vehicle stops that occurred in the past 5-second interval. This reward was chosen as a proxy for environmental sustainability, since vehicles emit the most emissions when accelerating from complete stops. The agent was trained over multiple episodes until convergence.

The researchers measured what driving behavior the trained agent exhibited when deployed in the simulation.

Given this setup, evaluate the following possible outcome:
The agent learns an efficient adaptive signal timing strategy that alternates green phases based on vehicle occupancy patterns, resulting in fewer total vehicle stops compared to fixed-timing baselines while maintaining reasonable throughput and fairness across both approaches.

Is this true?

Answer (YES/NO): NO